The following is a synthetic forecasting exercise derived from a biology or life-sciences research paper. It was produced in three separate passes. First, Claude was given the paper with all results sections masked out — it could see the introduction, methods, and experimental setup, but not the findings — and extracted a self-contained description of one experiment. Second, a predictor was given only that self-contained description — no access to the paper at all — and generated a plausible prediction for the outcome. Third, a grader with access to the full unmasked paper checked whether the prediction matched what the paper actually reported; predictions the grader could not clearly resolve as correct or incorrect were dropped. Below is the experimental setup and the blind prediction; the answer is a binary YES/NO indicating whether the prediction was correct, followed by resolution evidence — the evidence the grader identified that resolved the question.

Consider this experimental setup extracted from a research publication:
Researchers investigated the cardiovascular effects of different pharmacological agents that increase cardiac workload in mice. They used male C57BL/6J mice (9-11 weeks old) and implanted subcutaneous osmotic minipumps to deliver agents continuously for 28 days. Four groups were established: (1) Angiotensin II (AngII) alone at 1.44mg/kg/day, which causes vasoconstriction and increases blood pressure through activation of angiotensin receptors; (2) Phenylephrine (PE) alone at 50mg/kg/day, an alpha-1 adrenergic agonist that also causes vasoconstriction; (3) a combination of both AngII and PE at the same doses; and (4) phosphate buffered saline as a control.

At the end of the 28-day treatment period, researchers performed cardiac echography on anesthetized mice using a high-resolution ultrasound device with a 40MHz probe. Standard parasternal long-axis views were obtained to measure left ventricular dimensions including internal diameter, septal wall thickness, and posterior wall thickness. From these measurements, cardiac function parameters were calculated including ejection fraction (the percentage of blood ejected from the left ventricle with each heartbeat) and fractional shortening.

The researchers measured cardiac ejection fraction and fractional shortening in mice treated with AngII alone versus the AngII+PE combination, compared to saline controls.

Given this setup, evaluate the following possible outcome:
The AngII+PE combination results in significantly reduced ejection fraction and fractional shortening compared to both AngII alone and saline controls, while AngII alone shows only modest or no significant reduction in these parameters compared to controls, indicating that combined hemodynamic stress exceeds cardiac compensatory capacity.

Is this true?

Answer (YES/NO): YES